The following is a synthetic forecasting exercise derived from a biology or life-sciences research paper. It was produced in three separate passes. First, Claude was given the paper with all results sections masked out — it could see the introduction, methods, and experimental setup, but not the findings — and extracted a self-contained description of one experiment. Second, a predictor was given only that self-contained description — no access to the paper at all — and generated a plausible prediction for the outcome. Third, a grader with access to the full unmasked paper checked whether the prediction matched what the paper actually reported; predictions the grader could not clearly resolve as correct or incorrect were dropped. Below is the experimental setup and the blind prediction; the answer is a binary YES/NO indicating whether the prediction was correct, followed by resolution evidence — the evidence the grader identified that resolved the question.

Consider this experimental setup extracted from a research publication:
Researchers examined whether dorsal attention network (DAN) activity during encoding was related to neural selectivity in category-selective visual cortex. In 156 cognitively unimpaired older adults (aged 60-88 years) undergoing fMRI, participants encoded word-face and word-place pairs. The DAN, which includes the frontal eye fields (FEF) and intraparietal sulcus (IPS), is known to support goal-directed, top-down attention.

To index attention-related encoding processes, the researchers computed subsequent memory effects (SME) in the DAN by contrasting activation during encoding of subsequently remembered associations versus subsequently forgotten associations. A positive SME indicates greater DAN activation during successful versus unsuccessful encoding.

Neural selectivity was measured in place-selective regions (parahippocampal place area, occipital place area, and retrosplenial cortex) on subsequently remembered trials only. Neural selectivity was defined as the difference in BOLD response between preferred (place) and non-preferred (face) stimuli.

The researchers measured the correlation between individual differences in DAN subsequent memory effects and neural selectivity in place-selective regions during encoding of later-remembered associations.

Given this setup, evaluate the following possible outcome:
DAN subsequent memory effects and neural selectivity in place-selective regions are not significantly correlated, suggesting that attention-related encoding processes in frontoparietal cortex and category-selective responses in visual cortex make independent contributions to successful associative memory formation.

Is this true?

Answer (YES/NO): NO